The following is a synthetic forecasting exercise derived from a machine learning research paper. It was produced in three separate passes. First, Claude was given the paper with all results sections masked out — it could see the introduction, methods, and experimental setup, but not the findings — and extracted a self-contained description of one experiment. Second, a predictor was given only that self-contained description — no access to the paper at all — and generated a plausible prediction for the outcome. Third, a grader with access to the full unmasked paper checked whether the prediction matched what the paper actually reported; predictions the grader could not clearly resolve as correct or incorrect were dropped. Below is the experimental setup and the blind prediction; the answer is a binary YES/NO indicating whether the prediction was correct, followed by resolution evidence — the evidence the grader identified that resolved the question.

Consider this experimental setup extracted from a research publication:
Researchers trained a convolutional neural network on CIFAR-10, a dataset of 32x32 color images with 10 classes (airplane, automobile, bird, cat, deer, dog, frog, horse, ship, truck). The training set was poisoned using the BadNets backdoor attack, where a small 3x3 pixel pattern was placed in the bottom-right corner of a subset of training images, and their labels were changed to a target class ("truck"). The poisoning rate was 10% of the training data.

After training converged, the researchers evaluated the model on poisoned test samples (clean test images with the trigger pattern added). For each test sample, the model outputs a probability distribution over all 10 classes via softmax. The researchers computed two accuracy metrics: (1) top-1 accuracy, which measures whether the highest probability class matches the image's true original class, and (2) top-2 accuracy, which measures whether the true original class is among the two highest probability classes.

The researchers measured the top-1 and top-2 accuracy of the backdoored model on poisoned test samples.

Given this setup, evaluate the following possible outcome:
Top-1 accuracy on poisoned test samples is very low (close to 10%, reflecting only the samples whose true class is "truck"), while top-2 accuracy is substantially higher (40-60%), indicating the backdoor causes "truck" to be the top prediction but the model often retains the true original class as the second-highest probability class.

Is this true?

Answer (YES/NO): NO